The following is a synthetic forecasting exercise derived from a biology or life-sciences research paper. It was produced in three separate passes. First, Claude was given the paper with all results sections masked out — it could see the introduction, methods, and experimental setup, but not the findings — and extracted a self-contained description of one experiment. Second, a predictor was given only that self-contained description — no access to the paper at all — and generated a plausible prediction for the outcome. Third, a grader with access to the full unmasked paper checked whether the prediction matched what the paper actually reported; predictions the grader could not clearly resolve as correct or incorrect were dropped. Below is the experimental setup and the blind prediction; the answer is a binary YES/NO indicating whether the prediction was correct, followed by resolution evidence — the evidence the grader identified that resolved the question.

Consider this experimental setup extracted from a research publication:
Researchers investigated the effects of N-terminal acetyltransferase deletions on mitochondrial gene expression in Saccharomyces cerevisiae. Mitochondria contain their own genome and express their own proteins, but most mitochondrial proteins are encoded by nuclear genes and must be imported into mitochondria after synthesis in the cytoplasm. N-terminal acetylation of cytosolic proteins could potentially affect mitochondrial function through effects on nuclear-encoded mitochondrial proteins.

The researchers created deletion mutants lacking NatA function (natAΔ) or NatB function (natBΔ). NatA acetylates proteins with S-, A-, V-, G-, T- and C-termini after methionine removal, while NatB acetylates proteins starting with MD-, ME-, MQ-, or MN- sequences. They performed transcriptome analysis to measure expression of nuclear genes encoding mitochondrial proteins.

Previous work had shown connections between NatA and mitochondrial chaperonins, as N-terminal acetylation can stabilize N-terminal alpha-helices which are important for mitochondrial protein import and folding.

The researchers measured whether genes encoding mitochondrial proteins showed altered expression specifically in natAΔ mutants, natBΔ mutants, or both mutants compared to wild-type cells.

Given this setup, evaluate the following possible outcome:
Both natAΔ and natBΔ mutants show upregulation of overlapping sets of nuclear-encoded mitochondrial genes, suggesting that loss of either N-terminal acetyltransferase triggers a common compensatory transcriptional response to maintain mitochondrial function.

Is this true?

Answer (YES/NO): NO